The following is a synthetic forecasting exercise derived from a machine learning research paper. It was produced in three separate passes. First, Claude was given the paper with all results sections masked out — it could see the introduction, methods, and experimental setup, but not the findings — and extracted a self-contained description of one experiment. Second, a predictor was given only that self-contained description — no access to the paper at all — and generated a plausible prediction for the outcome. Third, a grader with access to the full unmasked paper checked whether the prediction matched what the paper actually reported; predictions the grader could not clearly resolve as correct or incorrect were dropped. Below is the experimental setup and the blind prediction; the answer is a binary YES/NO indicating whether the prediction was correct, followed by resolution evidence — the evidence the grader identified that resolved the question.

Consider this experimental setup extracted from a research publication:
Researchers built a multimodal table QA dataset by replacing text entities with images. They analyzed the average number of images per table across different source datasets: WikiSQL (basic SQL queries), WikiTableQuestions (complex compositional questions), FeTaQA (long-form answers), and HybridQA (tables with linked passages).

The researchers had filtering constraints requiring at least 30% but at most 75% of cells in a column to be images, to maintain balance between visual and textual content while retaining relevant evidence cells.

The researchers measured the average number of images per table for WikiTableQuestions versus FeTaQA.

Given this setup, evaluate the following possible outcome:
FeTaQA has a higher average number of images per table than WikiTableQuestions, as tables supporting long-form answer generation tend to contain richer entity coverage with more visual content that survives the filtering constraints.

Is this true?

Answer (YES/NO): NO